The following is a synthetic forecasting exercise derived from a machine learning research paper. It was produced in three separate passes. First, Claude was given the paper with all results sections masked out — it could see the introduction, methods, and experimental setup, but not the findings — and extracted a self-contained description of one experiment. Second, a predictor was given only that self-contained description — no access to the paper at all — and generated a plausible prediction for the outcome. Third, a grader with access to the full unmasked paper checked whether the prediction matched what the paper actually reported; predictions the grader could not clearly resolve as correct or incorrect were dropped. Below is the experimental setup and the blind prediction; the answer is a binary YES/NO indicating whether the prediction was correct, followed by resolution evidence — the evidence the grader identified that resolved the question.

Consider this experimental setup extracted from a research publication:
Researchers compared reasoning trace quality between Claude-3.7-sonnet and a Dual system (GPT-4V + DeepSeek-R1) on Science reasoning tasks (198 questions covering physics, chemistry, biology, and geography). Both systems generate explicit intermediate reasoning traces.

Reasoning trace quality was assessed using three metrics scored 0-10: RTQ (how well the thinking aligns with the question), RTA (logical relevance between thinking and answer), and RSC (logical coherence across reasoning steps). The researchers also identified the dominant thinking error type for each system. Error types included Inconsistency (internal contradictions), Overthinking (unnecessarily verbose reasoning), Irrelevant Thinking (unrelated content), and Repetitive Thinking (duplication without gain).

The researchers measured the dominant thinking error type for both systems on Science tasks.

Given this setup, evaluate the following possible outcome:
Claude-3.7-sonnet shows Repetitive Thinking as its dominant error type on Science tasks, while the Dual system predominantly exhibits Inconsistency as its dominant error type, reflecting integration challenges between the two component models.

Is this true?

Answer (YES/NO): NO